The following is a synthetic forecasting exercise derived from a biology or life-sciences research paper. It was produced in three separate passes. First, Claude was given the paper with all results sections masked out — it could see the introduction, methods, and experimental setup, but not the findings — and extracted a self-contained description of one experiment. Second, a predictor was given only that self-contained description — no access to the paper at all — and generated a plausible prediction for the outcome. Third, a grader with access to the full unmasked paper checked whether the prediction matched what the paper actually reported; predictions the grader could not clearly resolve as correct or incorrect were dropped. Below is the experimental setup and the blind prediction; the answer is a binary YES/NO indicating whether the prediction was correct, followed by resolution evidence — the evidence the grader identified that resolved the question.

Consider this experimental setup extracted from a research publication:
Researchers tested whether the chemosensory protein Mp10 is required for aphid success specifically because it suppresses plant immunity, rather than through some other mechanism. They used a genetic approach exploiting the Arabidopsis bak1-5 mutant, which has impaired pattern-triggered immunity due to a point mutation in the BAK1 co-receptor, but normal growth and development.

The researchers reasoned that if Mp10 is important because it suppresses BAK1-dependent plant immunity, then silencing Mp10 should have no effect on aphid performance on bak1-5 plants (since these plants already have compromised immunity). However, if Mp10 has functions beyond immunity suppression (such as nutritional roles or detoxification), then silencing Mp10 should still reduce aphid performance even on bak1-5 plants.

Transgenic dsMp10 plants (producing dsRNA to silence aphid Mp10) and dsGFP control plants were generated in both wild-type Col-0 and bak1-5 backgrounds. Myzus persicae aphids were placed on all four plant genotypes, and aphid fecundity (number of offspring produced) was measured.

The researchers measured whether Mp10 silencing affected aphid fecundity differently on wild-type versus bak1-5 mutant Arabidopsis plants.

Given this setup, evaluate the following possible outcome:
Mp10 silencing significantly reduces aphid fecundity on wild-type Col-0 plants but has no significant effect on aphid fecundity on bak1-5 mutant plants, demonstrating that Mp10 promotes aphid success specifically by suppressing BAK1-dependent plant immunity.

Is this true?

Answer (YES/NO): YES